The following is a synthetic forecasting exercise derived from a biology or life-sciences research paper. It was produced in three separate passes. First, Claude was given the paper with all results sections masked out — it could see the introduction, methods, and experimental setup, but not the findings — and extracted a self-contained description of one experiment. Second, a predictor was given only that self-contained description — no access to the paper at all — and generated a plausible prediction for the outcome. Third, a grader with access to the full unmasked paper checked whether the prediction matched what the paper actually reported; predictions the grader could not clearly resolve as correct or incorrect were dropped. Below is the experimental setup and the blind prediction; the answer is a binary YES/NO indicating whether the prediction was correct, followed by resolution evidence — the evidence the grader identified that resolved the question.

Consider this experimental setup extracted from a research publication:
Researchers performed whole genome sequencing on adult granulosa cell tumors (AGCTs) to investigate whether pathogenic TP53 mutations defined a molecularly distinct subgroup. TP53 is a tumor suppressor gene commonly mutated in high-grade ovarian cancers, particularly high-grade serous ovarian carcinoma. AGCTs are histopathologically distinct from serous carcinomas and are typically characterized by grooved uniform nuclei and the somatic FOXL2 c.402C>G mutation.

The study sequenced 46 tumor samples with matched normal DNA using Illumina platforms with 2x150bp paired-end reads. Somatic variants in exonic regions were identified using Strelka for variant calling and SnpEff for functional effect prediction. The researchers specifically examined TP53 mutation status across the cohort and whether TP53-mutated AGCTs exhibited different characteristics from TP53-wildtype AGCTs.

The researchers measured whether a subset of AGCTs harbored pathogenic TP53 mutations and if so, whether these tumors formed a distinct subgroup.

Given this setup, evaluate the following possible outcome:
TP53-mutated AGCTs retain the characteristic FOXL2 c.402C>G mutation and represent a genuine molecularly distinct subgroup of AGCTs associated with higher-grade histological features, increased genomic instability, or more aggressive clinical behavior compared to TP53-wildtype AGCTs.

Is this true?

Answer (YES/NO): NO